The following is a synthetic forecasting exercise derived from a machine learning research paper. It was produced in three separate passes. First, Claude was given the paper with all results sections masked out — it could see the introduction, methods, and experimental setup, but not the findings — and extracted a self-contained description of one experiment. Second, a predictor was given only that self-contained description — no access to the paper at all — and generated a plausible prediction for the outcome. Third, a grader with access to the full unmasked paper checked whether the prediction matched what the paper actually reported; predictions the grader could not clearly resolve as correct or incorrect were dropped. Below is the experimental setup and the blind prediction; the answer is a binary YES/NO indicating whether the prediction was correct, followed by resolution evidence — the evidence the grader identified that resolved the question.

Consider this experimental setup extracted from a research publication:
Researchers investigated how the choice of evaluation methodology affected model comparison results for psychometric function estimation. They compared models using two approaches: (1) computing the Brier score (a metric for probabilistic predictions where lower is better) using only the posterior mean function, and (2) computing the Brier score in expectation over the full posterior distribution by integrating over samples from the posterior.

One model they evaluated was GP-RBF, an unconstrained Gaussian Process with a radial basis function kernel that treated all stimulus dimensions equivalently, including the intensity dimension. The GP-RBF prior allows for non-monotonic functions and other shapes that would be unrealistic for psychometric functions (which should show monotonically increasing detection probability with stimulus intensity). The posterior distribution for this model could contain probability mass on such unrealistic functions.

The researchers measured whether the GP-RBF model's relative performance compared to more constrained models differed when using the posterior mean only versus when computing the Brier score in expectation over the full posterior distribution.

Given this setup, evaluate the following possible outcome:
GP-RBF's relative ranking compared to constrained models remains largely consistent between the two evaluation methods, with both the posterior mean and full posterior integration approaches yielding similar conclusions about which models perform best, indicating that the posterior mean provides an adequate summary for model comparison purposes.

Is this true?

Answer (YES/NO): NO